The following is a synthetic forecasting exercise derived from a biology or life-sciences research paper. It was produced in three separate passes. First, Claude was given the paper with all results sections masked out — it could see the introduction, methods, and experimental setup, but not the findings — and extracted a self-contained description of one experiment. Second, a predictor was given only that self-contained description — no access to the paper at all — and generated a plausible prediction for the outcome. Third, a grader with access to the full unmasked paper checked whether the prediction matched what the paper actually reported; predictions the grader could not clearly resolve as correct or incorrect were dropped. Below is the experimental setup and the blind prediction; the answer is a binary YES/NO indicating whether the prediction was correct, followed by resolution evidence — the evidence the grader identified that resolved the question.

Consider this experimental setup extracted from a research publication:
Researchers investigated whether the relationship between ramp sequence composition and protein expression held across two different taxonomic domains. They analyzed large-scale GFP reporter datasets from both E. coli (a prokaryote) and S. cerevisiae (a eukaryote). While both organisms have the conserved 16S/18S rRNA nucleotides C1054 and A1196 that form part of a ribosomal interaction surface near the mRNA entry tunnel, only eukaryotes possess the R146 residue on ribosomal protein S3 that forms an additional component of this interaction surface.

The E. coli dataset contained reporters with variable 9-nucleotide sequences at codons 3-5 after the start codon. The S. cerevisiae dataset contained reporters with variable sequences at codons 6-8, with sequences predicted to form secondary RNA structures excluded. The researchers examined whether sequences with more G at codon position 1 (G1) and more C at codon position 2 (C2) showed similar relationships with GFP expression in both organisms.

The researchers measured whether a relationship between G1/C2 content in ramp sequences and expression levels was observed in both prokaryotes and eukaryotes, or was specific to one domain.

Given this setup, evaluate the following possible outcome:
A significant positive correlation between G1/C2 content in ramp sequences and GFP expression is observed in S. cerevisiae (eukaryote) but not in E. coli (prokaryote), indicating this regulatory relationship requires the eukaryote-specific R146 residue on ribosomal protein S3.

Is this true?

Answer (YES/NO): NO